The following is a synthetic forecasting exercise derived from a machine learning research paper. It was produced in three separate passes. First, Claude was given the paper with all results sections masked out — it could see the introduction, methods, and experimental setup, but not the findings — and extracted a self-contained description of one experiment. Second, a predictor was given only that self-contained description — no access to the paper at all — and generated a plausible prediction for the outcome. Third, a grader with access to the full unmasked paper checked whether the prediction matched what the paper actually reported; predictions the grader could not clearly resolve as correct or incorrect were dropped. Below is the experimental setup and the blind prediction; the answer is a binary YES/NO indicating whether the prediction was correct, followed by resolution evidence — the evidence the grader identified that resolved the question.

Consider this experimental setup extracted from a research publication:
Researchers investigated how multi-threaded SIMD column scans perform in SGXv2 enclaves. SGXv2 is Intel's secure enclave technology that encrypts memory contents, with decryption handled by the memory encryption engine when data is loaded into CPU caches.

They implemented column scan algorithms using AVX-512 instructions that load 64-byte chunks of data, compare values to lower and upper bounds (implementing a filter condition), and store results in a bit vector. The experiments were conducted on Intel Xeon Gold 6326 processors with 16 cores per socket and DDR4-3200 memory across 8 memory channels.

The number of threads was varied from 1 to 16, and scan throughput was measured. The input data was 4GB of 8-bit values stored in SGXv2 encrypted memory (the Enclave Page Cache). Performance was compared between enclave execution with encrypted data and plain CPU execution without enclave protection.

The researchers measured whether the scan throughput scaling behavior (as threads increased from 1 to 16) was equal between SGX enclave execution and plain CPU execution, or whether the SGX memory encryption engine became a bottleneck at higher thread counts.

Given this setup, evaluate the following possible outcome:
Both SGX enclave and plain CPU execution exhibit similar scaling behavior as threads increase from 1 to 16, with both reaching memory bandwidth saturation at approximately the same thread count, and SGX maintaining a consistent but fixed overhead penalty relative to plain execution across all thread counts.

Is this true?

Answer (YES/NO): YES